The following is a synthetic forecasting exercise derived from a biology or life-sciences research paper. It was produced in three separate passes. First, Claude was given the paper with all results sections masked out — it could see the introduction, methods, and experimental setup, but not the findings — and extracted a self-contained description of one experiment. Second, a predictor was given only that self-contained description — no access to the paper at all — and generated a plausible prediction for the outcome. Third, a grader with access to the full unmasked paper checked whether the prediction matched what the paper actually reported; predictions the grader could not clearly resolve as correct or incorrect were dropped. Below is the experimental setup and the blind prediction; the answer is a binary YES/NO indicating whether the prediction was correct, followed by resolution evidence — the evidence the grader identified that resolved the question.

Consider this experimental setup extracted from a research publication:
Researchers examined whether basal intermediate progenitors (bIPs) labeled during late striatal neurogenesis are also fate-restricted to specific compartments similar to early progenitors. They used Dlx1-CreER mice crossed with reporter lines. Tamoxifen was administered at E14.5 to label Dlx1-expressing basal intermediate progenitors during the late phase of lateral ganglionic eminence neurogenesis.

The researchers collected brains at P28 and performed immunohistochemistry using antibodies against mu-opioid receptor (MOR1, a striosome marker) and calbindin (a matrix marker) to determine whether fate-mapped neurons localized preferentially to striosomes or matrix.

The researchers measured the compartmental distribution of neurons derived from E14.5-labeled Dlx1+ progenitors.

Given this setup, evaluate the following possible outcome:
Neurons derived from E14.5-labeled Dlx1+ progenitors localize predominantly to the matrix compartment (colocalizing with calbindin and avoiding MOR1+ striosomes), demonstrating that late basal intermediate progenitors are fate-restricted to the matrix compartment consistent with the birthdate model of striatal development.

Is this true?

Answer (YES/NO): YES